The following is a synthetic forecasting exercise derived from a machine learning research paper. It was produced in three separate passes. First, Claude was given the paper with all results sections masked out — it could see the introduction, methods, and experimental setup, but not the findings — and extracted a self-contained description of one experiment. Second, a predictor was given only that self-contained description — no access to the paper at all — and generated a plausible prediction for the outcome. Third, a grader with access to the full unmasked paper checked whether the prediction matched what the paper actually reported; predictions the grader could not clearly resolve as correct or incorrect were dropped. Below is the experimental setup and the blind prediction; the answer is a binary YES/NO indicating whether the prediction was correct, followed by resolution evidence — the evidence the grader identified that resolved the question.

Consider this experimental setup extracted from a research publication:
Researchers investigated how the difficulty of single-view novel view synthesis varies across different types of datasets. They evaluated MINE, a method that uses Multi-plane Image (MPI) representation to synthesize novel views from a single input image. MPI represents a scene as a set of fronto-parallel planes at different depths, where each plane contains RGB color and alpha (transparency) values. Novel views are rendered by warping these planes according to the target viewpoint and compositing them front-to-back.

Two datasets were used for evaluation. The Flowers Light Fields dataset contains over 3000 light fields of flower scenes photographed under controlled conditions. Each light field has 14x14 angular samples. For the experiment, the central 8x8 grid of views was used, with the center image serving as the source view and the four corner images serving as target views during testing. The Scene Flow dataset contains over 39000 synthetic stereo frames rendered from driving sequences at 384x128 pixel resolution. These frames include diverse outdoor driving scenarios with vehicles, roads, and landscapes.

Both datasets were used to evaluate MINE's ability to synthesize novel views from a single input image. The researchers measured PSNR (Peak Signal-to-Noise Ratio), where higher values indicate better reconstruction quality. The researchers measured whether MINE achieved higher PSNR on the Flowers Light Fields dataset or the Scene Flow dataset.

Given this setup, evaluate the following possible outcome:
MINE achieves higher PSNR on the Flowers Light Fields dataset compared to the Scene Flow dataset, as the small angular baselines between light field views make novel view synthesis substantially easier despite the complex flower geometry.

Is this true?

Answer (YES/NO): YES